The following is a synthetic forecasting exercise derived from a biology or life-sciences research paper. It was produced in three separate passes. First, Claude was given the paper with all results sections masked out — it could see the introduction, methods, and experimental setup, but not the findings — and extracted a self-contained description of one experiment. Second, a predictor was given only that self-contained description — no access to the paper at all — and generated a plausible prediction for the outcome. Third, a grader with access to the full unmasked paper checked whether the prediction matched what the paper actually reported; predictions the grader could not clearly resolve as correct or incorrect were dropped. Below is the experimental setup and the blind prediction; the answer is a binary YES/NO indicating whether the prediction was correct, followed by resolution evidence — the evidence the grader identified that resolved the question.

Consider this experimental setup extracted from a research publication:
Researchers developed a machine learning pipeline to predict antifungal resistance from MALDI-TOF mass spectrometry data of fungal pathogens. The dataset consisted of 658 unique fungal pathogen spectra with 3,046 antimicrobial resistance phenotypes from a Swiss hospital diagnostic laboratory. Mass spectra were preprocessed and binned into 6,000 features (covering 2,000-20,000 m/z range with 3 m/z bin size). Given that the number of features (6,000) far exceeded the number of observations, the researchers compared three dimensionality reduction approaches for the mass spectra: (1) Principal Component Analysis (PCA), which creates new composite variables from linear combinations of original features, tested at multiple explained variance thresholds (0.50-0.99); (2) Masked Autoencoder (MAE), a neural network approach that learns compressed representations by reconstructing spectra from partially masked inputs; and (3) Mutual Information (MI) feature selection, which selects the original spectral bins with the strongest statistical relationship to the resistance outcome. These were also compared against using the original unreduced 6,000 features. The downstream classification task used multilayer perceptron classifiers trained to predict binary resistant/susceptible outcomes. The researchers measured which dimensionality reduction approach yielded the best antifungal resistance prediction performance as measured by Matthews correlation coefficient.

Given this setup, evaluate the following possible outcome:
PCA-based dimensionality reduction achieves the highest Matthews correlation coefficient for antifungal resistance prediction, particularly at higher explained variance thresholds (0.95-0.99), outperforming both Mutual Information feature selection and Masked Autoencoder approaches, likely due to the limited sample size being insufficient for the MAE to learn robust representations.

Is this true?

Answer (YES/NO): YES